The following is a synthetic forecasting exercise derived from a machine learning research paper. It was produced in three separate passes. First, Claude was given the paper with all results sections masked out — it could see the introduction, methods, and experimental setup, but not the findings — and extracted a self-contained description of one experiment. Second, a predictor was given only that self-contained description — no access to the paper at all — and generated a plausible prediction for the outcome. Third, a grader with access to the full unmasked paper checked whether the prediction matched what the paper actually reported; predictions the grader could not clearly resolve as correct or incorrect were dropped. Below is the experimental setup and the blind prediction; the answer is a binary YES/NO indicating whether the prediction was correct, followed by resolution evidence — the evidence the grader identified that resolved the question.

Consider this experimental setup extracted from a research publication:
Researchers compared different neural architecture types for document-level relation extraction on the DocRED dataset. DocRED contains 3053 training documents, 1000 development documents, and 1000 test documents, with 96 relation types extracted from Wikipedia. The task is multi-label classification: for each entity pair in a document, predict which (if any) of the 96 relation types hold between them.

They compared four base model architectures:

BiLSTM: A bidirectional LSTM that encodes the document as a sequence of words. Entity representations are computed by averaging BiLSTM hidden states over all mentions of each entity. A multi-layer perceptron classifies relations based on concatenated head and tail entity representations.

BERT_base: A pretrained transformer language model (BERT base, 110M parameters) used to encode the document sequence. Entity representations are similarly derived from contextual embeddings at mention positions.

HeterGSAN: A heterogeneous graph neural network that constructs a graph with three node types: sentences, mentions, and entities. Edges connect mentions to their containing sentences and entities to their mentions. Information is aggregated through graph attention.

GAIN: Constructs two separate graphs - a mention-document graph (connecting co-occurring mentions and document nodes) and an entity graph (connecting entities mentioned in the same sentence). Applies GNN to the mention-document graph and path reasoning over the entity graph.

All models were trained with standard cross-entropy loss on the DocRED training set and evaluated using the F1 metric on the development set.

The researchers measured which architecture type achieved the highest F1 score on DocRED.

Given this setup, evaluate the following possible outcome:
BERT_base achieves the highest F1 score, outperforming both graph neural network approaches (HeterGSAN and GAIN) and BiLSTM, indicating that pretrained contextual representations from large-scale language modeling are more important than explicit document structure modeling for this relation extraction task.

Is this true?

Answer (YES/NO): NO